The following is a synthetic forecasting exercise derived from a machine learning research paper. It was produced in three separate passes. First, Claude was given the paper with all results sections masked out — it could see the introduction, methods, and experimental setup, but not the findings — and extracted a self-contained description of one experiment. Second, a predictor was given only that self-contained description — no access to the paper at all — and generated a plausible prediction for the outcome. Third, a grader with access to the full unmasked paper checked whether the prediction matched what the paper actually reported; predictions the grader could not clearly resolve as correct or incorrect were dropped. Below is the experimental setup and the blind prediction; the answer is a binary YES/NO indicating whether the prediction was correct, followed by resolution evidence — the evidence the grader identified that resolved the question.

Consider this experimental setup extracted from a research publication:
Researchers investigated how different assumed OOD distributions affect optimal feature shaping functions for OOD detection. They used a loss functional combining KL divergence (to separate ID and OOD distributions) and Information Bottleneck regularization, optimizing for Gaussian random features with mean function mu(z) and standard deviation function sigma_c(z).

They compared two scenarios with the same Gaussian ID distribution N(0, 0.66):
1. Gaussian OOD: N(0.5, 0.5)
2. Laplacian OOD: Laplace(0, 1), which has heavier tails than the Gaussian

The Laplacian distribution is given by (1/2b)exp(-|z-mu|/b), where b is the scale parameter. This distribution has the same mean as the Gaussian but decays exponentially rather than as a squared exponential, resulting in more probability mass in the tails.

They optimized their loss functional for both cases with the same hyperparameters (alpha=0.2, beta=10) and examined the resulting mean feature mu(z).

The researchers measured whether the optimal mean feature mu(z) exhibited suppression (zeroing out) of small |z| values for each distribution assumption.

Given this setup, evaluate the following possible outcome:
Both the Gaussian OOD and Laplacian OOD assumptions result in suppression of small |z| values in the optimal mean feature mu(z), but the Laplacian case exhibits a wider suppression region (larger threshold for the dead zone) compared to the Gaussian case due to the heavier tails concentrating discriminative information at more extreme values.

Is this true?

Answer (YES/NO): NO